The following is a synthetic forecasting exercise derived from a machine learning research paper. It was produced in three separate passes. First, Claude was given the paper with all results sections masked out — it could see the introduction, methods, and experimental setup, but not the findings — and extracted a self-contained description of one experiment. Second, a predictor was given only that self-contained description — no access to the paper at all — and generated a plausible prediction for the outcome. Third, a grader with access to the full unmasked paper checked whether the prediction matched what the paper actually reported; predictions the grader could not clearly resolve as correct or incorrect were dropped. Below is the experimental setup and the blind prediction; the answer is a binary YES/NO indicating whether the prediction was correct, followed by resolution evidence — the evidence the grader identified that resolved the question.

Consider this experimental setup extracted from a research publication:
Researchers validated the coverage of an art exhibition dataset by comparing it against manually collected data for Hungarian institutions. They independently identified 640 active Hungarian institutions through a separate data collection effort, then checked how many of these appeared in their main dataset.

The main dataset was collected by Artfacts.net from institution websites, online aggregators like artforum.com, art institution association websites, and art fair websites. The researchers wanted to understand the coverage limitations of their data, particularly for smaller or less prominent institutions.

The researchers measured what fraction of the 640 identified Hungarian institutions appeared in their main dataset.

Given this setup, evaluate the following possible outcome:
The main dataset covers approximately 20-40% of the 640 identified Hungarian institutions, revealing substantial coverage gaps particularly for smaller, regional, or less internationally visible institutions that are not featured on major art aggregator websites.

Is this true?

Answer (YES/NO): NO